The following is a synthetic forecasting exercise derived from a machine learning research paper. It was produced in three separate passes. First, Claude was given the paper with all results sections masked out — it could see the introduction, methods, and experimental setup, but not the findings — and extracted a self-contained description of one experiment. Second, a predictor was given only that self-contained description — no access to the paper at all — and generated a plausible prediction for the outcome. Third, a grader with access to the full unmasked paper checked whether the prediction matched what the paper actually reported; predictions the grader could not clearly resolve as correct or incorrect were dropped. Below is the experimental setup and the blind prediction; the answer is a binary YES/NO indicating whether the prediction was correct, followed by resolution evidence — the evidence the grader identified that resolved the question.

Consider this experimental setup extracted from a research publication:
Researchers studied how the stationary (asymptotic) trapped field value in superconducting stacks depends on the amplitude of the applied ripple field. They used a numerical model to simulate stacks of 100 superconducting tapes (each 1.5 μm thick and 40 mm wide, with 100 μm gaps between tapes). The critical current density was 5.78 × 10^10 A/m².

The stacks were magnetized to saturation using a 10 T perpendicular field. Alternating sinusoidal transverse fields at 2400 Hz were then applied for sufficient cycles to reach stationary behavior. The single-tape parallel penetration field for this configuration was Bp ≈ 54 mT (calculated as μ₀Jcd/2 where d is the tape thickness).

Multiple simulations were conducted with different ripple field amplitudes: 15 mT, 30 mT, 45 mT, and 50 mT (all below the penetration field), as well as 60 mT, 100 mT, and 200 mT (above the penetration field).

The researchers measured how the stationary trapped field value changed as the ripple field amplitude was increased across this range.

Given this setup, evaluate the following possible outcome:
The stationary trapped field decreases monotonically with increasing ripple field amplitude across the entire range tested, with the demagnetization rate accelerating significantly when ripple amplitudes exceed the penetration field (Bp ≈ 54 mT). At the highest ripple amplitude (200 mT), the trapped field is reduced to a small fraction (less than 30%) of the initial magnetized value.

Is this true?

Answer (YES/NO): NO